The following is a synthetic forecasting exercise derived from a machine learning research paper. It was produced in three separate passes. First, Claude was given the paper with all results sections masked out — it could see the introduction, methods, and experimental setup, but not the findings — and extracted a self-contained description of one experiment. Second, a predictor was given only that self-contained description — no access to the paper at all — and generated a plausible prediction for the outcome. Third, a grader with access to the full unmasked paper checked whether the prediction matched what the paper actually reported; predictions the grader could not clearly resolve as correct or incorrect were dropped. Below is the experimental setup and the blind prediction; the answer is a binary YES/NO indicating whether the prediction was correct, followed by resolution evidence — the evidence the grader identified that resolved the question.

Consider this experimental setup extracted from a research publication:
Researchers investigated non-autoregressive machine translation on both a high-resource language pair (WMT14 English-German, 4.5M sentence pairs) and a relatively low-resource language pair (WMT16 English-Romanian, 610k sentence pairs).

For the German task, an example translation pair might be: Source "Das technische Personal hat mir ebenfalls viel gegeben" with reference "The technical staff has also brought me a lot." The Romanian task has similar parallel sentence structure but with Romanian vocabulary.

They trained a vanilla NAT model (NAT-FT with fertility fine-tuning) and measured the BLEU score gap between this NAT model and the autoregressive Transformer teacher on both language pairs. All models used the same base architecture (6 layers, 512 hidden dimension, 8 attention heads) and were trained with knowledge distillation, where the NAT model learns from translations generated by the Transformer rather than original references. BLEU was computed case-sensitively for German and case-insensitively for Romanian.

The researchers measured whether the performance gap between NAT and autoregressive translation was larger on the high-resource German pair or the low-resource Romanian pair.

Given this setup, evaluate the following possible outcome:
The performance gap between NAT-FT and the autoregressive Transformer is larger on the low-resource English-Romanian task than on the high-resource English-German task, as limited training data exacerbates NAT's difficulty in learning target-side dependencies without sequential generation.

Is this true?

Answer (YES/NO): NO